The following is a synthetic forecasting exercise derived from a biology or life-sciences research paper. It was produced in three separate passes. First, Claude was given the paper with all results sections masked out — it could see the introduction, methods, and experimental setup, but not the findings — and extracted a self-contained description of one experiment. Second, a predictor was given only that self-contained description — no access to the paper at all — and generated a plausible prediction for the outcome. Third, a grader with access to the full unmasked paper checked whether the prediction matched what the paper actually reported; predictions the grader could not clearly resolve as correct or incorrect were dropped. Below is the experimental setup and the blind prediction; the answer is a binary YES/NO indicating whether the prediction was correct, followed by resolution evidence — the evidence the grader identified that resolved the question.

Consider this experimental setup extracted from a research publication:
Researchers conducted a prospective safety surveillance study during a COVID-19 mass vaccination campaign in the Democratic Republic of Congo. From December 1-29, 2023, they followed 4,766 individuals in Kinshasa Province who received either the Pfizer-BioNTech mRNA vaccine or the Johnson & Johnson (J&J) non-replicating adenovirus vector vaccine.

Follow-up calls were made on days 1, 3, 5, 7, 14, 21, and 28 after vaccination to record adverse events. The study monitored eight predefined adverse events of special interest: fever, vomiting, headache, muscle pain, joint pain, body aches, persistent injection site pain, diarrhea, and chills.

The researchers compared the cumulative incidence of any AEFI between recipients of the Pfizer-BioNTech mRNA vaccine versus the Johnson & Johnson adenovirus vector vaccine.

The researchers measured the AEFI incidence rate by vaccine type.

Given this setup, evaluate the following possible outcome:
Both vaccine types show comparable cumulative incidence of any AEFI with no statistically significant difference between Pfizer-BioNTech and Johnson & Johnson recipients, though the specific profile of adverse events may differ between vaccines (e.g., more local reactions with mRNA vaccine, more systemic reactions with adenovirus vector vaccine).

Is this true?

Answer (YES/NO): NO